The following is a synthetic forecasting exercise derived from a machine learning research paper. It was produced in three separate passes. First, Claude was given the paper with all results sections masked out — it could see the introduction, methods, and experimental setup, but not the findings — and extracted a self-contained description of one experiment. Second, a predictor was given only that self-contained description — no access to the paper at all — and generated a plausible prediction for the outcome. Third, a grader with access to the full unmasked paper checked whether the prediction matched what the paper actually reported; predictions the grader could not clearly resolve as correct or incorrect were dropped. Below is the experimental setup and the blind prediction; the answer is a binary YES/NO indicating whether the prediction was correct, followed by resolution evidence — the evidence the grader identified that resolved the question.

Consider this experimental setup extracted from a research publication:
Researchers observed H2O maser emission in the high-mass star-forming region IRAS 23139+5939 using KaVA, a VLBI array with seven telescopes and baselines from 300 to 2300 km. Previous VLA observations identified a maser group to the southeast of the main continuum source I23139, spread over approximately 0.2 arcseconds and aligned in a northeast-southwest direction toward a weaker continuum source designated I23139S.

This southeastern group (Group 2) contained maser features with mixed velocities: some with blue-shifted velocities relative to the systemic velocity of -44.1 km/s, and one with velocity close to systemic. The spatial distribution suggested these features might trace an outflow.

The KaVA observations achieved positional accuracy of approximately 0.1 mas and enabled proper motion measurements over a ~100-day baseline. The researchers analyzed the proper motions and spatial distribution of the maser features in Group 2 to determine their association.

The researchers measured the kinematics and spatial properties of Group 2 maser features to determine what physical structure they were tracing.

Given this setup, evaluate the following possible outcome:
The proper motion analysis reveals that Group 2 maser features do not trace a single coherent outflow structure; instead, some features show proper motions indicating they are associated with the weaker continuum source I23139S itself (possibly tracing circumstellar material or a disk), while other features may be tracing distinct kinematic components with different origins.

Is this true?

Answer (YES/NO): NO